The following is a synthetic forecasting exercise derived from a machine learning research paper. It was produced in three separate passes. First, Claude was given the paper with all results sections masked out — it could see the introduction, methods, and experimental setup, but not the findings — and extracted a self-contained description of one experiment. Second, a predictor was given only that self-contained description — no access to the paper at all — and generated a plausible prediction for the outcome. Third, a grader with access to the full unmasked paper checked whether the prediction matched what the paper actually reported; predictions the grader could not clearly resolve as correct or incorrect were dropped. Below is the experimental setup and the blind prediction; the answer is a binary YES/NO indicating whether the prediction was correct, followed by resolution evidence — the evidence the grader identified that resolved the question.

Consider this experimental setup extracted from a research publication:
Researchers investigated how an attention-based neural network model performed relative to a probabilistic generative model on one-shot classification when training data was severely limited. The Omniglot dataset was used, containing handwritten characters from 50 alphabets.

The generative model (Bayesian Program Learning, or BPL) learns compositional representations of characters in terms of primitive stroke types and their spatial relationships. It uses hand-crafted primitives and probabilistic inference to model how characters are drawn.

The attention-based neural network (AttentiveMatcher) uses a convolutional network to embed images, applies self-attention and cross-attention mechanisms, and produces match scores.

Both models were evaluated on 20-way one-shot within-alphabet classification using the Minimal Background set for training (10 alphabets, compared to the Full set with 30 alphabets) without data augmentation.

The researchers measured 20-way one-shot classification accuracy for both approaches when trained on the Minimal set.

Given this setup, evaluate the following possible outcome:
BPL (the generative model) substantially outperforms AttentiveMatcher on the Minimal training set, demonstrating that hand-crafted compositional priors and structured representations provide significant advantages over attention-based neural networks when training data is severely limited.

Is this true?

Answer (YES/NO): YES